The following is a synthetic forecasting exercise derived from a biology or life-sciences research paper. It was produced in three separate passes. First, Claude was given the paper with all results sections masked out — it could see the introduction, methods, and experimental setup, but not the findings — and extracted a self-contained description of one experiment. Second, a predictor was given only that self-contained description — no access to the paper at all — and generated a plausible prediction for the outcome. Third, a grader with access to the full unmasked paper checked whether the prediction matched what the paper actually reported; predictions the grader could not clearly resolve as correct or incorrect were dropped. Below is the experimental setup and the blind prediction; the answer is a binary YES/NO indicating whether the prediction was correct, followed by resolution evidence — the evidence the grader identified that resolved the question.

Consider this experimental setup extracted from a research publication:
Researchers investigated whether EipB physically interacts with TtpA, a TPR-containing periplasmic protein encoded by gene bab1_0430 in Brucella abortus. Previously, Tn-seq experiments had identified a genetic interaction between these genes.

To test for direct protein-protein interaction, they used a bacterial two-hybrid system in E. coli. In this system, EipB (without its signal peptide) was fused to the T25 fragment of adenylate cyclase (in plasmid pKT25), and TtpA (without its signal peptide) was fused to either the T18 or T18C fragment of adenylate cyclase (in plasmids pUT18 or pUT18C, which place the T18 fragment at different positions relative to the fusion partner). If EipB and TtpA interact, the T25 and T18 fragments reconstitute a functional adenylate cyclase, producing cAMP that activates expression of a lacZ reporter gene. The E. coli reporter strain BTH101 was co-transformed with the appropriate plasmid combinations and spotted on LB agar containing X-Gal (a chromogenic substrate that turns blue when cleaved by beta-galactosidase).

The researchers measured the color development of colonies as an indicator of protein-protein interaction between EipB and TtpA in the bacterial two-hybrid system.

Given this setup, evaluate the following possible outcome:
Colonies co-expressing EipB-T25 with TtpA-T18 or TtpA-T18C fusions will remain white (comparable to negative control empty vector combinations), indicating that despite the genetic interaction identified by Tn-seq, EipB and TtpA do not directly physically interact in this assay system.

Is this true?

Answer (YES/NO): YES